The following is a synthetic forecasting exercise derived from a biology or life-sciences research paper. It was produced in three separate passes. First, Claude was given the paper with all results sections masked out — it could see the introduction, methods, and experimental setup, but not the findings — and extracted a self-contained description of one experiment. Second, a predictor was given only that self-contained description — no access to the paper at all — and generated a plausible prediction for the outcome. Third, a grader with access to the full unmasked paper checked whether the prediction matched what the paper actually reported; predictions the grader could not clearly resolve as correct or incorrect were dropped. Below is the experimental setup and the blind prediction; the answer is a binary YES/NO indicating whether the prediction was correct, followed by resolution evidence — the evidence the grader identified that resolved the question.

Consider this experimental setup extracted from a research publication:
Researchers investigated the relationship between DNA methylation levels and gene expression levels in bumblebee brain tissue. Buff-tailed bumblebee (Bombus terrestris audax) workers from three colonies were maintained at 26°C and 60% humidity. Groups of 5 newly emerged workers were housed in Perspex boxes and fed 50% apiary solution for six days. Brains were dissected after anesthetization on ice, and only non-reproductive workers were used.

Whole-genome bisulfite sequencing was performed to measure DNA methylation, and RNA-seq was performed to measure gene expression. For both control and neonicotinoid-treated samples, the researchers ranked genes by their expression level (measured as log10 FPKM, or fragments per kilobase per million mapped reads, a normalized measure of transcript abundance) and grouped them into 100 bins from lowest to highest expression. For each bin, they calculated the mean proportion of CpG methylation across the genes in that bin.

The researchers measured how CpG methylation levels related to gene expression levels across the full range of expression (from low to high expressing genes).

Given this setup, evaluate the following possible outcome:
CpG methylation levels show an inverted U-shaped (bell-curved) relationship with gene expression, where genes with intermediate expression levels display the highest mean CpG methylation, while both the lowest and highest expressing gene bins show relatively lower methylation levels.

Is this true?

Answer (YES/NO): NO